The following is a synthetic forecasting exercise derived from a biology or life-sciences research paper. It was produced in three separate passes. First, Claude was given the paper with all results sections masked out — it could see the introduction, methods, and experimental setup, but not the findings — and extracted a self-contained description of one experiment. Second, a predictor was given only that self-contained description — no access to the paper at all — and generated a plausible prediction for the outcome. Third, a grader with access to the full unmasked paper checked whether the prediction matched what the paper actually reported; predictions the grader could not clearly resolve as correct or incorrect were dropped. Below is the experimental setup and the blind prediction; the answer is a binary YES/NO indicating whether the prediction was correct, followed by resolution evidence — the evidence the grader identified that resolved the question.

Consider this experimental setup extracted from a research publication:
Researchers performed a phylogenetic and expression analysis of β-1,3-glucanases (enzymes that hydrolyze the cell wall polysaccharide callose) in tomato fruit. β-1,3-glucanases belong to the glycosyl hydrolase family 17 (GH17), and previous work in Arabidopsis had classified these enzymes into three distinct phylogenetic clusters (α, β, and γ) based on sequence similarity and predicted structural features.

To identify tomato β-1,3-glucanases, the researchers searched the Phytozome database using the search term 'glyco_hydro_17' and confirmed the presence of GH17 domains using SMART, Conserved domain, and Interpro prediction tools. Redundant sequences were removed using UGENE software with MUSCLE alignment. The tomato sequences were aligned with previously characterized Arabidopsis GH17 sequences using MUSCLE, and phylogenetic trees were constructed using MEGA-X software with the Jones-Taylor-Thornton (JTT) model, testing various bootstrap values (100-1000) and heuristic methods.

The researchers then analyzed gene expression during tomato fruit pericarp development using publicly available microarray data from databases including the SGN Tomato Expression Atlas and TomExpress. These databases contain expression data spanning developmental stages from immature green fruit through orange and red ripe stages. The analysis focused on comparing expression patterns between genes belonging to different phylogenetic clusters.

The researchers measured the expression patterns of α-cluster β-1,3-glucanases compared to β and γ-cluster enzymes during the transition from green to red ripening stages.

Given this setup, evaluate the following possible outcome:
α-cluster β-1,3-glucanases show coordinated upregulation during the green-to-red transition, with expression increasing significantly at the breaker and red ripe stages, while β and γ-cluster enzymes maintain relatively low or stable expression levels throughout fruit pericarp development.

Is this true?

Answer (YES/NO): NO